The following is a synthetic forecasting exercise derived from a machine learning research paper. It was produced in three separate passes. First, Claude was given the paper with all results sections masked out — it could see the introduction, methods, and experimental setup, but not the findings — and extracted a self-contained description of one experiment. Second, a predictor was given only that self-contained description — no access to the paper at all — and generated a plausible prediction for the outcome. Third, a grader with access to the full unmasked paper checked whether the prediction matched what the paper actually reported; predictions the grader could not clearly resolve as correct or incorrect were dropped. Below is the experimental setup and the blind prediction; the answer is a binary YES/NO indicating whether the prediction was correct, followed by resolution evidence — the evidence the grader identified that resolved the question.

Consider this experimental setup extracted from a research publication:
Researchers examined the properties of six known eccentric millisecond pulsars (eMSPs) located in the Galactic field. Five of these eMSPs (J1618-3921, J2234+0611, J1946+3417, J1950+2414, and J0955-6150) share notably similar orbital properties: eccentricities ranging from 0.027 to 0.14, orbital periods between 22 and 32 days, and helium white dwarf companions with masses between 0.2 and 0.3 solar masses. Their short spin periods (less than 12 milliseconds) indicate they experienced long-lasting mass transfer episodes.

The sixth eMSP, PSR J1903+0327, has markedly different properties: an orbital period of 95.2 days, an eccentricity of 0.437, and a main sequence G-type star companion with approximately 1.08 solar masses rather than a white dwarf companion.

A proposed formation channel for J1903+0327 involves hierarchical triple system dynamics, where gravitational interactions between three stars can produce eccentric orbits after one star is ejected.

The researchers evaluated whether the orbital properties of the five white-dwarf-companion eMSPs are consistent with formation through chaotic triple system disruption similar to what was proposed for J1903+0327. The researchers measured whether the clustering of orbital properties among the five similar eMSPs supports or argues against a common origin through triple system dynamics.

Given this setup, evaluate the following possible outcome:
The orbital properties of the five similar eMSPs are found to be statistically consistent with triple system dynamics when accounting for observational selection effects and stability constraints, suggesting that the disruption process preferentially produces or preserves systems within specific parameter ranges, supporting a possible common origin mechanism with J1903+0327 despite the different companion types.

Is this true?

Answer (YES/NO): NO